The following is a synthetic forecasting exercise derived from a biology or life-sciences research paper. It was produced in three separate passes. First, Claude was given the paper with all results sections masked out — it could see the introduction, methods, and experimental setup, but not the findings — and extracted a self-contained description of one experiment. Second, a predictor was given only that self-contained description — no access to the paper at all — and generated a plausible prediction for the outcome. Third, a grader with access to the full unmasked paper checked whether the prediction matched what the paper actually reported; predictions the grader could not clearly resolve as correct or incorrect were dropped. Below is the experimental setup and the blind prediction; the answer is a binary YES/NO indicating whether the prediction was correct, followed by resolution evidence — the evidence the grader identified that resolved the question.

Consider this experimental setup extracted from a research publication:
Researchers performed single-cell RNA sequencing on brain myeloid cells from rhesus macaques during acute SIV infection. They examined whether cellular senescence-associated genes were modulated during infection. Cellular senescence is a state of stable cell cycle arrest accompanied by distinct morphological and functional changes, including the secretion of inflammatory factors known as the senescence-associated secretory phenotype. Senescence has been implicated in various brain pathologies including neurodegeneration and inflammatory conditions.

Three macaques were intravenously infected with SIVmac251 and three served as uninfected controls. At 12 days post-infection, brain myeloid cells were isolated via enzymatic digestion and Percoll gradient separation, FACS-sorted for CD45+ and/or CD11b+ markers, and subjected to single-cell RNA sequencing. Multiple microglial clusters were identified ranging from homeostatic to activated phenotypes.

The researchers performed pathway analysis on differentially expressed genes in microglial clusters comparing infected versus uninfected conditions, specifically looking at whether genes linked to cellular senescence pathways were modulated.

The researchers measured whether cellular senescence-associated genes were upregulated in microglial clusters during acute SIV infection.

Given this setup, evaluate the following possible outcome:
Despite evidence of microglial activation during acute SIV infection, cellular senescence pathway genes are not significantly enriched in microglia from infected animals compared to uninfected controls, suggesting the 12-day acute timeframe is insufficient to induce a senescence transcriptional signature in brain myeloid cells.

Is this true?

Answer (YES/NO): NO